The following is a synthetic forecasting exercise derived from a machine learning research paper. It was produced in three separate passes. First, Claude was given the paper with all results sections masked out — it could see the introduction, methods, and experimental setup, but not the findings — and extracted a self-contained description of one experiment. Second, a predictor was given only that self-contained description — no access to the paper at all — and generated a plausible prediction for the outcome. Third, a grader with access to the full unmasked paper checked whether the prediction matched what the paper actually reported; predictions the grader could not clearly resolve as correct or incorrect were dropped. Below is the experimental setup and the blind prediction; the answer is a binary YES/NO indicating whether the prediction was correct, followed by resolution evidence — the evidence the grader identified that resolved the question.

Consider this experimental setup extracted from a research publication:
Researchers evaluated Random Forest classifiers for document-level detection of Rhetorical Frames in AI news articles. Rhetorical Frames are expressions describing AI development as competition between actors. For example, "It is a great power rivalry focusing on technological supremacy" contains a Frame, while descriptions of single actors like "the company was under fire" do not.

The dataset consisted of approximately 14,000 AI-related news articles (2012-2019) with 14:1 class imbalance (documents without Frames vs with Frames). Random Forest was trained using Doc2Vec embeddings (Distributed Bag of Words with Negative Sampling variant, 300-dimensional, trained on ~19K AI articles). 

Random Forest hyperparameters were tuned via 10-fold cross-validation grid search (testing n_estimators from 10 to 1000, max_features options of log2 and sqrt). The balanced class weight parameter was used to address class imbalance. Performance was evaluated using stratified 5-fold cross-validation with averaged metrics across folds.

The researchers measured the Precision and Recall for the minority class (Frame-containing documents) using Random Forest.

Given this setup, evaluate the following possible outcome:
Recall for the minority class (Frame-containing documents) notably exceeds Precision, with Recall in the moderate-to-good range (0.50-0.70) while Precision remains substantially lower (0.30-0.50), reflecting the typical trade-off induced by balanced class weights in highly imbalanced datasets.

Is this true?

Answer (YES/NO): NO